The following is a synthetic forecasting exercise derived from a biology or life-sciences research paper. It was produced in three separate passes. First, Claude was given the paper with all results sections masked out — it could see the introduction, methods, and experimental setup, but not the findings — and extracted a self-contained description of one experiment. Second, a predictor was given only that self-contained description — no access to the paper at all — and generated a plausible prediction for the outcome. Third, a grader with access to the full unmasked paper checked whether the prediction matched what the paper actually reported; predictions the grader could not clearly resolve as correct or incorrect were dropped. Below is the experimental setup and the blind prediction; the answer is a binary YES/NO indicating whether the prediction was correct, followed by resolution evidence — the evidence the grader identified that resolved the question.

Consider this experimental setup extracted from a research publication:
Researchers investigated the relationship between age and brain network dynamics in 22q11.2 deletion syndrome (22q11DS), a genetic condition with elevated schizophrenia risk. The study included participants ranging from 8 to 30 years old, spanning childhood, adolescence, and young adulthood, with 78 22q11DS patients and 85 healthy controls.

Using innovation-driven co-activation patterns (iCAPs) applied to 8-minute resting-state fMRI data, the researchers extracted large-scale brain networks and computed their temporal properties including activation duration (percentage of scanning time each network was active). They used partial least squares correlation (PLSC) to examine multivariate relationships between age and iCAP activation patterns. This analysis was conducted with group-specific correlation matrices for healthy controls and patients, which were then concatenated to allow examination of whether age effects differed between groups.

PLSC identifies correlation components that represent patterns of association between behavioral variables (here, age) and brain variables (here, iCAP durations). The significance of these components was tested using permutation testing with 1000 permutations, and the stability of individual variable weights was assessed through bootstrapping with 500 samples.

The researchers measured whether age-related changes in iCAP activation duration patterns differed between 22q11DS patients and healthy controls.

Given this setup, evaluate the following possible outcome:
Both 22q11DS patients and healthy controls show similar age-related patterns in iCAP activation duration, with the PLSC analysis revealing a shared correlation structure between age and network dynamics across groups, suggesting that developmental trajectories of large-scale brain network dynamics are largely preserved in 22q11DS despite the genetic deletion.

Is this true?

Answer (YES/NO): NO